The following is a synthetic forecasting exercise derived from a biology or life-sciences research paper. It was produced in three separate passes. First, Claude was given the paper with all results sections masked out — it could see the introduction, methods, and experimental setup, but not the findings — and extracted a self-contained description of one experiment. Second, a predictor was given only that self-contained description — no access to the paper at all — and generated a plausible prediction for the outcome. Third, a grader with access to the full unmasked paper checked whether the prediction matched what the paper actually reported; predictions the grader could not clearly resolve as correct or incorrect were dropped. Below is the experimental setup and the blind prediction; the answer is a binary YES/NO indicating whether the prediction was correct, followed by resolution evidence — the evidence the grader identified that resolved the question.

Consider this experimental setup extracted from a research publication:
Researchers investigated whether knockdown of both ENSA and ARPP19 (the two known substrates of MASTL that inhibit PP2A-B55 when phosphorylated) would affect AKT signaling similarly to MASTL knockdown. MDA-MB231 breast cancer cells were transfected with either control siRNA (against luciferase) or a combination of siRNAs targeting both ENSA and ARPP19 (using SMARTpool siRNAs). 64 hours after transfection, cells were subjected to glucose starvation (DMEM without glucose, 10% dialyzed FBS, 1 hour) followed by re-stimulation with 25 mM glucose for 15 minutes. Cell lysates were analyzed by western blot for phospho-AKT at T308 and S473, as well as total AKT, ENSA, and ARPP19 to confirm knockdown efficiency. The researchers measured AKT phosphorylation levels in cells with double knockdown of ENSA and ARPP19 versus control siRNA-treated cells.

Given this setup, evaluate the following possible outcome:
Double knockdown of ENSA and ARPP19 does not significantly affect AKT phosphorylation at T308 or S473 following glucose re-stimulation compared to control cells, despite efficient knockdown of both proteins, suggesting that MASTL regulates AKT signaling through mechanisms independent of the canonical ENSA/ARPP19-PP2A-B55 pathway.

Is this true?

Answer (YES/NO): NO